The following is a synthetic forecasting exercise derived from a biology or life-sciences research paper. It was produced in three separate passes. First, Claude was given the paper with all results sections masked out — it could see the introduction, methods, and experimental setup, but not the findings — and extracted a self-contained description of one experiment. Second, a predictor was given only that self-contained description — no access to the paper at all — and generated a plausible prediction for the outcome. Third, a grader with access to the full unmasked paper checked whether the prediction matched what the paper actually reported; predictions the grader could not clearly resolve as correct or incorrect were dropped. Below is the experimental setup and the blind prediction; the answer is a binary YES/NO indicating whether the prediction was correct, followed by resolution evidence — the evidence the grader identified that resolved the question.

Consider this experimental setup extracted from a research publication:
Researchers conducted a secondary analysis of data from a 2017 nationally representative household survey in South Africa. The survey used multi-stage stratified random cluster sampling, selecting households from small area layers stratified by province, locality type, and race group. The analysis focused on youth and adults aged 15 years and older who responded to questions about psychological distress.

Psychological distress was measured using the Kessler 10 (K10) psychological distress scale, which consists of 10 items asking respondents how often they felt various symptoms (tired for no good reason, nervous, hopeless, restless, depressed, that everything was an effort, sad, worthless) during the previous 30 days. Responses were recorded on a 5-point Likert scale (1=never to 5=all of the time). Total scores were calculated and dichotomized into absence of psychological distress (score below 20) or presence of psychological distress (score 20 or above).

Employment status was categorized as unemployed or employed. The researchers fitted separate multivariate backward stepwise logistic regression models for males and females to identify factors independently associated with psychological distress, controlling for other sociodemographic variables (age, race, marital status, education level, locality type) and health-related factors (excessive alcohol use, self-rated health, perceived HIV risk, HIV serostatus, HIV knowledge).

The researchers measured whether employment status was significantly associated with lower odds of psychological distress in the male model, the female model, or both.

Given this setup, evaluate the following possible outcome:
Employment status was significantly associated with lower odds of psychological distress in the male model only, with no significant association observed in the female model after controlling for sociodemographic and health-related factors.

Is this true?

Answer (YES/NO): NO